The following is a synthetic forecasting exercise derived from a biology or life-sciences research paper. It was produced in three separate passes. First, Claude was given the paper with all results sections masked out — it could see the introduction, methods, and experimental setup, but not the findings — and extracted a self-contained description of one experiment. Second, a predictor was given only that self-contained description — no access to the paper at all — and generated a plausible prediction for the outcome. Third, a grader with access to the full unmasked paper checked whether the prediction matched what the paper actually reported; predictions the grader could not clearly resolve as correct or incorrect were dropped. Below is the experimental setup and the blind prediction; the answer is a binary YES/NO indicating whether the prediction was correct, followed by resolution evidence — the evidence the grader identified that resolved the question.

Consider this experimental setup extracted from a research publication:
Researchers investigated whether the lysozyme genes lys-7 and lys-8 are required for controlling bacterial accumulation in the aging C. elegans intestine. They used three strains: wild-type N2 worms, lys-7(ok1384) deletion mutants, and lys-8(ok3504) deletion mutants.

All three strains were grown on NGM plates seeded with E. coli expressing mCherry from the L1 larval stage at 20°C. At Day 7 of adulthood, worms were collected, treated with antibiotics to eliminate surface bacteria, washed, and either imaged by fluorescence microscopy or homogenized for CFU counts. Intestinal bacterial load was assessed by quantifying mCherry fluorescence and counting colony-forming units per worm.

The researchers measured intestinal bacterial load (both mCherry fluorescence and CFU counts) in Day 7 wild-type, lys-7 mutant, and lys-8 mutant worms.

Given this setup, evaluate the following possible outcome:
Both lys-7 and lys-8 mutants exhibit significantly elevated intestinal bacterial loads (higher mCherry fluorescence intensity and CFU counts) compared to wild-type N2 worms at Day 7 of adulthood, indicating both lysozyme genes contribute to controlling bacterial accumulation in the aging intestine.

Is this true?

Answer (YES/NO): NO